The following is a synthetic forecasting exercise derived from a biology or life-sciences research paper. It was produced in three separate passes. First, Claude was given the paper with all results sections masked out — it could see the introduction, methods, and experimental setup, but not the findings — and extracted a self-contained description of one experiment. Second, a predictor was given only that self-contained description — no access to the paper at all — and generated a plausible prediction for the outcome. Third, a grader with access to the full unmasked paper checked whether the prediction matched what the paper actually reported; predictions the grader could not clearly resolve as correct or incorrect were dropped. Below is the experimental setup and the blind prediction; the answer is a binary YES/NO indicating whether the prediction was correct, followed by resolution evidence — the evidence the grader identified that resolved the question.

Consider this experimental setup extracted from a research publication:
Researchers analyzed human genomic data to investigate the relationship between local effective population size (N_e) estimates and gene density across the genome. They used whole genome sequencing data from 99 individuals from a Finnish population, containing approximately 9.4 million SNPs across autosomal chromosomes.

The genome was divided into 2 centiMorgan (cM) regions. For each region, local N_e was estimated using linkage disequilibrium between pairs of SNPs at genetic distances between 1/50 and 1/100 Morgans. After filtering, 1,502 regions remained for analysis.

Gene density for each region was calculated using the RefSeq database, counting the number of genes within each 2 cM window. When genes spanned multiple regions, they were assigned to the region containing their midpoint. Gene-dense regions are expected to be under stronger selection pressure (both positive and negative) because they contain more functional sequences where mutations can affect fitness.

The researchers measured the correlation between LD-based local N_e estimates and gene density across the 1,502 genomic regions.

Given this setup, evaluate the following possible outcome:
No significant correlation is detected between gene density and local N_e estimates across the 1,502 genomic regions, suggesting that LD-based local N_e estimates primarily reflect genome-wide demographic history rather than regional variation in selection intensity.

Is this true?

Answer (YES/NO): YES